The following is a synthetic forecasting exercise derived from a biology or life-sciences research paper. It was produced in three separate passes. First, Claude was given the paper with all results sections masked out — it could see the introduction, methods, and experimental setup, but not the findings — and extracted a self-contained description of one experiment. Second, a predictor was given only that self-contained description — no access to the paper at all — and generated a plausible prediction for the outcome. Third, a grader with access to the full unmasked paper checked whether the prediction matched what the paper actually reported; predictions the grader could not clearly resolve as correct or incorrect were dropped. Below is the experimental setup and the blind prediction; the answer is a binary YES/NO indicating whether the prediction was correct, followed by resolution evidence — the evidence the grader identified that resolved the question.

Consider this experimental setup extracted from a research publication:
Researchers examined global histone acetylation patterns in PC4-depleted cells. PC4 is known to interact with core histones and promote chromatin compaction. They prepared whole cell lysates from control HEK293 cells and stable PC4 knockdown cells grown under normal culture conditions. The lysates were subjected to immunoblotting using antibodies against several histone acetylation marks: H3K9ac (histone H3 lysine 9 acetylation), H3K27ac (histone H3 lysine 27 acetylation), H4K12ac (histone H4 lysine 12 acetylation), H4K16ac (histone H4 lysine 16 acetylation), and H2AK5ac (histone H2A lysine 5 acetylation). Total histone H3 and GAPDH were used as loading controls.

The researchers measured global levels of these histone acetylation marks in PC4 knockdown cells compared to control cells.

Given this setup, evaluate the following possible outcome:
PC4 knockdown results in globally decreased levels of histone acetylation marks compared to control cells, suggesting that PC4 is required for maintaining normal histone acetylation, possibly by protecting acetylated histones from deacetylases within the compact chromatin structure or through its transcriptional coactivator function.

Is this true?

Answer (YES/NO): NO